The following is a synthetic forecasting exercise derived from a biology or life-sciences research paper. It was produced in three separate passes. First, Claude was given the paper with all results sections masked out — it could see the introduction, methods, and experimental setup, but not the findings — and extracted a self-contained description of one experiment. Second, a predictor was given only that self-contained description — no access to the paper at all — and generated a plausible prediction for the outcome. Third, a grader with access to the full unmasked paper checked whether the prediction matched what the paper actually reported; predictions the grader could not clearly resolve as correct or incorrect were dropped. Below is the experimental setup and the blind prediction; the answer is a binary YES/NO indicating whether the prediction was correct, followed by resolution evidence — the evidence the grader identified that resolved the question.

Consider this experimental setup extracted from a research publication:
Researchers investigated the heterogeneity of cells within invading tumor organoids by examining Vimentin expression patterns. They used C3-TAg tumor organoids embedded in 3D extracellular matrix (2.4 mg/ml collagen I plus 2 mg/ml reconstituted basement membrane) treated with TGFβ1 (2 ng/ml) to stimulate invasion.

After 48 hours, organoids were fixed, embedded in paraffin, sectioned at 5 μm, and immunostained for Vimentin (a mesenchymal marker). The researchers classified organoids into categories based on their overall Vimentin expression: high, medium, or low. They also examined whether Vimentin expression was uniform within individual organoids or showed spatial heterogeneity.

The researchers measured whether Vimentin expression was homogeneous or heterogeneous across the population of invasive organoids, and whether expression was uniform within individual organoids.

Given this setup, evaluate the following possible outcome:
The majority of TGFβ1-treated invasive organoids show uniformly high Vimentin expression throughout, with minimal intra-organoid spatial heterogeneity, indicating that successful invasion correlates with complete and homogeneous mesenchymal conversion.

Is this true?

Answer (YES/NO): NO